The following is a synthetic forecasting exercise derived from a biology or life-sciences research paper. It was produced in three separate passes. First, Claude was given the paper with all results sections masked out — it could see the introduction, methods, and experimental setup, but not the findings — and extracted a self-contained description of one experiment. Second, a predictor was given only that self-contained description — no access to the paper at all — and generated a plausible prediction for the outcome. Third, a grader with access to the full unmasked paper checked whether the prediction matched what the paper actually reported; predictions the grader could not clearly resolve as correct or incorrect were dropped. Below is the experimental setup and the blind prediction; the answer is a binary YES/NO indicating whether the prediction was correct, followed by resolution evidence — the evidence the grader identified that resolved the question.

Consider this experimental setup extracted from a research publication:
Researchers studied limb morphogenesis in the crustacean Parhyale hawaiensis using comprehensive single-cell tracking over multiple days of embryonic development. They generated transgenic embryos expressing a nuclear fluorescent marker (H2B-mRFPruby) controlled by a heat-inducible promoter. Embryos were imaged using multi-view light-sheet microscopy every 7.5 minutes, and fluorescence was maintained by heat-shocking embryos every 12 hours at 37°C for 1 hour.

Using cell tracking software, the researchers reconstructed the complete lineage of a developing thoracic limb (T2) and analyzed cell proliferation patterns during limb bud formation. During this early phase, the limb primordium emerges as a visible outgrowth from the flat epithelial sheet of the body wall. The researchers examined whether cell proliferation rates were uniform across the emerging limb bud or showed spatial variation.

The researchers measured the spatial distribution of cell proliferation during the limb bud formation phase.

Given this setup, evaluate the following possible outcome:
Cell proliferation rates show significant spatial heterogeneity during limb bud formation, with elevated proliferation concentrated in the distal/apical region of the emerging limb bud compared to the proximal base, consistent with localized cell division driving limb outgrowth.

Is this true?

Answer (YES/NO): YES